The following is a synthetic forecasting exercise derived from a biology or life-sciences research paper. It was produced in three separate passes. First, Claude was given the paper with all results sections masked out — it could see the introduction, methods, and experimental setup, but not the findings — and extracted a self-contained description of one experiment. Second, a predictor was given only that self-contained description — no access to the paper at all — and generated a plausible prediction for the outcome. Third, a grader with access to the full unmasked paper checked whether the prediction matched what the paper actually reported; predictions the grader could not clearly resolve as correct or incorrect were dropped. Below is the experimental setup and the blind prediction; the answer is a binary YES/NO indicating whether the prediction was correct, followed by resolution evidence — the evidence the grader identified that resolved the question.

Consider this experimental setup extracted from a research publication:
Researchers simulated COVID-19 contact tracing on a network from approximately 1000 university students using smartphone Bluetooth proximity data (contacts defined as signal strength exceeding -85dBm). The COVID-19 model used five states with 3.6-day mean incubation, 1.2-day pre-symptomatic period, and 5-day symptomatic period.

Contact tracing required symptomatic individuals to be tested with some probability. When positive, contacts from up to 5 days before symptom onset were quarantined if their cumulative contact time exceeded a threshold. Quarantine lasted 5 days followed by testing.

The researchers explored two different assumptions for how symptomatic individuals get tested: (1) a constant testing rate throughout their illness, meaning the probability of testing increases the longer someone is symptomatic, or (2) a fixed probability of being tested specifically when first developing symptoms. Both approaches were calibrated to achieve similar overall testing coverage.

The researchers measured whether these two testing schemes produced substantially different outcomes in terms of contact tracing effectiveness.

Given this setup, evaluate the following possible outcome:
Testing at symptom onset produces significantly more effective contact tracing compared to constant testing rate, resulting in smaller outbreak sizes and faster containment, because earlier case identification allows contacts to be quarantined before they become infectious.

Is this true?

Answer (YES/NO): NO